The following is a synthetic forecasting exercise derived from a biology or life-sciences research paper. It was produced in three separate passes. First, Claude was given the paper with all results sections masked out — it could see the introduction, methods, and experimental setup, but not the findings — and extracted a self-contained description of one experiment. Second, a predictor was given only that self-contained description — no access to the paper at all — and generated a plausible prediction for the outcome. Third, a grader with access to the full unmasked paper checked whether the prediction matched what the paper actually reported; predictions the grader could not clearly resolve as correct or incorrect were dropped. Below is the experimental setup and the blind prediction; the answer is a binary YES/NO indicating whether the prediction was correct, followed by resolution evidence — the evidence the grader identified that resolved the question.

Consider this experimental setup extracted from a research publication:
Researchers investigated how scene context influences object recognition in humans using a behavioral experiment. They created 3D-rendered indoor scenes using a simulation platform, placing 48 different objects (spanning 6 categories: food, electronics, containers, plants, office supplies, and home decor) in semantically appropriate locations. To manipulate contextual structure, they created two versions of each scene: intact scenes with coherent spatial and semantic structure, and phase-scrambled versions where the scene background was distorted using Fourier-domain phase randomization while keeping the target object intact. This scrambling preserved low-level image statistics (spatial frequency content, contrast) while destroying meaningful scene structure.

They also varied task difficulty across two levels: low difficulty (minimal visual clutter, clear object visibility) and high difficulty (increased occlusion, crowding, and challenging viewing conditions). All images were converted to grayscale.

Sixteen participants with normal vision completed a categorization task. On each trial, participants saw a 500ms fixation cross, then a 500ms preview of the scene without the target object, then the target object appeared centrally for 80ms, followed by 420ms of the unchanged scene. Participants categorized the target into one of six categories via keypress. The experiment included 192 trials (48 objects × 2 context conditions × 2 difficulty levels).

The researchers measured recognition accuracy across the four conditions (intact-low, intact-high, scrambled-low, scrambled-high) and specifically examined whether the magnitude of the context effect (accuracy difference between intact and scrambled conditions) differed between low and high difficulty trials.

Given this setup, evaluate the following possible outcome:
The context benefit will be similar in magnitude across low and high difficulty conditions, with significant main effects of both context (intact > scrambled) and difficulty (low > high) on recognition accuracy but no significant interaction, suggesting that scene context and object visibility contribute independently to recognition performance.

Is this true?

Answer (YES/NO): NO